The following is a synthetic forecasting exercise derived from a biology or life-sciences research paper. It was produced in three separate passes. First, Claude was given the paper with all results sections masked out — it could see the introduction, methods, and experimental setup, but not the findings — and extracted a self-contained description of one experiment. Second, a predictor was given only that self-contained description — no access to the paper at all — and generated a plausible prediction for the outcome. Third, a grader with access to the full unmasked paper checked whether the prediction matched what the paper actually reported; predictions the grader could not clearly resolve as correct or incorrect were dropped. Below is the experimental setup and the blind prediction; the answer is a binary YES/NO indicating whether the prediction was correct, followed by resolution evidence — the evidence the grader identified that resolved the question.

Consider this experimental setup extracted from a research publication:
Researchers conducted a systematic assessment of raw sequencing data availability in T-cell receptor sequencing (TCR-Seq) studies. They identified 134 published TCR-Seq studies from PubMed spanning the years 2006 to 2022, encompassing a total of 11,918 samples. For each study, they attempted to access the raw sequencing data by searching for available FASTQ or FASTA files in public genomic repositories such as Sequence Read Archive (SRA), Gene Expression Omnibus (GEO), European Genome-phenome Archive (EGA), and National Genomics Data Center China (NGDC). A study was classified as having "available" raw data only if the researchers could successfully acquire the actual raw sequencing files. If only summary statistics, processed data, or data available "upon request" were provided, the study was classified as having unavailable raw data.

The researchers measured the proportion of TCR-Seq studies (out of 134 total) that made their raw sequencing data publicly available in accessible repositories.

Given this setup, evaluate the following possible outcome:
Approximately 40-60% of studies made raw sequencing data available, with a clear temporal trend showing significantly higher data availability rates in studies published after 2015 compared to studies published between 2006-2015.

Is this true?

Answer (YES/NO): NO